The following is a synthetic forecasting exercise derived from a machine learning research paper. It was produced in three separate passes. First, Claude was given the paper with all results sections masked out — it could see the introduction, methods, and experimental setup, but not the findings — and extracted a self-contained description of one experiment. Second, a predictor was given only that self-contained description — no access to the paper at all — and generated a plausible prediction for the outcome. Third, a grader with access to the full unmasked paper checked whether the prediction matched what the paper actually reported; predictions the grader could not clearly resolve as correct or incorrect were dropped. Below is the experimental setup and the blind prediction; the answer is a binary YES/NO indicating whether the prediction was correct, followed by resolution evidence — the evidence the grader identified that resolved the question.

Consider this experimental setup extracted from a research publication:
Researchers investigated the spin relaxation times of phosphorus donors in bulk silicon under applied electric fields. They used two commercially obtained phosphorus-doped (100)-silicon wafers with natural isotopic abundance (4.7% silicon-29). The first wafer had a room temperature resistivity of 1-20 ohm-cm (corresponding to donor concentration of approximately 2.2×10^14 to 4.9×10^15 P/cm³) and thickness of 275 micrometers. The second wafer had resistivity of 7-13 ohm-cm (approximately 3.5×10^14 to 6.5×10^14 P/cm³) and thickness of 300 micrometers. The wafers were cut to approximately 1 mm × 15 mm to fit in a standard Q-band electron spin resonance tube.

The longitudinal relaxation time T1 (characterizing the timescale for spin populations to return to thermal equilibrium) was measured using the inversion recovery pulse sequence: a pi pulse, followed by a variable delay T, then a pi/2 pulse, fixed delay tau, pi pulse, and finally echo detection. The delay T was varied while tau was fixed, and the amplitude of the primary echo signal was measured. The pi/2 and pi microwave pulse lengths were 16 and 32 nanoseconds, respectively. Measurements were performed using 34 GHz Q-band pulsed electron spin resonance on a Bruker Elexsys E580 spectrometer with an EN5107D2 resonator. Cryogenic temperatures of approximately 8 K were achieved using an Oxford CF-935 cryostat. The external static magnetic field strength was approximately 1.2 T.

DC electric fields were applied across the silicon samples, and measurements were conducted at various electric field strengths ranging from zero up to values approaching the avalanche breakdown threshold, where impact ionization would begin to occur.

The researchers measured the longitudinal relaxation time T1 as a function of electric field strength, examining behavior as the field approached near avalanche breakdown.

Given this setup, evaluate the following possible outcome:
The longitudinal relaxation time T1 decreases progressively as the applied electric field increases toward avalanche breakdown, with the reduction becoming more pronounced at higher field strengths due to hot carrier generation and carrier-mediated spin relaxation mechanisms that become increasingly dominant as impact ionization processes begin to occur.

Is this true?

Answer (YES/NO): NO